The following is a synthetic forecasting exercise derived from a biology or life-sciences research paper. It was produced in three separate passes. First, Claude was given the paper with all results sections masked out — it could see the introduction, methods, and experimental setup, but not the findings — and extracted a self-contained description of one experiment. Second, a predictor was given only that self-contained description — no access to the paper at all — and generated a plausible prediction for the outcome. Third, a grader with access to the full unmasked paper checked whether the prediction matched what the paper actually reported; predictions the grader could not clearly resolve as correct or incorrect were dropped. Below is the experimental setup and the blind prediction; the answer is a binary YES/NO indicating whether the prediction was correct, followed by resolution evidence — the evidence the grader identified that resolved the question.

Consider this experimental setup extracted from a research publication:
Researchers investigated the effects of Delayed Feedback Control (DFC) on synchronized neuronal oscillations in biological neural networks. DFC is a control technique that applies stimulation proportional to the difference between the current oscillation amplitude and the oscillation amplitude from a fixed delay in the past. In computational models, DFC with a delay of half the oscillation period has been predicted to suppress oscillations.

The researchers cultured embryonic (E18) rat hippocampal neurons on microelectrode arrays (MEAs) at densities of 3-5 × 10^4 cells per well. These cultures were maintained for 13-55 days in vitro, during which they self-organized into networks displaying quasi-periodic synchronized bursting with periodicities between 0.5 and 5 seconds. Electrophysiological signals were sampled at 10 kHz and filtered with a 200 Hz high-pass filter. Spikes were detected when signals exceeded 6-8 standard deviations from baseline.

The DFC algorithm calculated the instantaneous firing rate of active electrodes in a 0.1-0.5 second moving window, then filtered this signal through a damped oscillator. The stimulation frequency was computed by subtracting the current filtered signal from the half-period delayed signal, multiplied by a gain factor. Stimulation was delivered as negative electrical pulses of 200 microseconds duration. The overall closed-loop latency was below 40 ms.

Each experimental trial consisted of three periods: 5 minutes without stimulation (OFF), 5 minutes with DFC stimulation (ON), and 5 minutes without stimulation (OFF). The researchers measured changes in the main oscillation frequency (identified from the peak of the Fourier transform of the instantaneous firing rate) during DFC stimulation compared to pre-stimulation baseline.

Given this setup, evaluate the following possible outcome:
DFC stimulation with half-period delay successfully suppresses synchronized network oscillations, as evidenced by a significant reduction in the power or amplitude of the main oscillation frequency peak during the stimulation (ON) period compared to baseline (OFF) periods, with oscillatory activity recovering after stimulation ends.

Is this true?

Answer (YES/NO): NO